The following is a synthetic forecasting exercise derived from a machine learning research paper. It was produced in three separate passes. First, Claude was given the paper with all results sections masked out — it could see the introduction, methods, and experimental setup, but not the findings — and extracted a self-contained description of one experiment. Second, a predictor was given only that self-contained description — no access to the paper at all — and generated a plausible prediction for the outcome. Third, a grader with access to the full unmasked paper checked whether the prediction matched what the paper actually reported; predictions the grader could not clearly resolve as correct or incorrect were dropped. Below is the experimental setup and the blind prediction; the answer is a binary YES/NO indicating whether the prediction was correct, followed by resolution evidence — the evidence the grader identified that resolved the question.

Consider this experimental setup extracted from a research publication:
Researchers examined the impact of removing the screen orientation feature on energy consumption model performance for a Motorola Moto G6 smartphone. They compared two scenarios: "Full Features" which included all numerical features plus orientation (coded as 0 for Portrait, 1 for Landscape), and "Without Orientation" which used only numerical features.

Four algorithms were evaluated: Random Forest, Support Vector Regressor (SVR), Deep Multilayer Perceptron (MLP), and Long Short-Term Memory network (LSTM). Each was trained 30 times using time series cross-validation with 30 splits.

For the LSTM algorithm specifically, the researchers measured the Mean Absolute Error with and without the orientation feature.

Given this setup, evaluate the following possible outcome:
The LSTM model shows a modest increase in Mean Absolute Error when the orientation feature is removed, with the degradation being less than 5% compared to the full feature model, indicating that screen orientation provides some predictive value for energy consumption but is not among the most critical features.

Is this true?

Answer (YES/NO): NO